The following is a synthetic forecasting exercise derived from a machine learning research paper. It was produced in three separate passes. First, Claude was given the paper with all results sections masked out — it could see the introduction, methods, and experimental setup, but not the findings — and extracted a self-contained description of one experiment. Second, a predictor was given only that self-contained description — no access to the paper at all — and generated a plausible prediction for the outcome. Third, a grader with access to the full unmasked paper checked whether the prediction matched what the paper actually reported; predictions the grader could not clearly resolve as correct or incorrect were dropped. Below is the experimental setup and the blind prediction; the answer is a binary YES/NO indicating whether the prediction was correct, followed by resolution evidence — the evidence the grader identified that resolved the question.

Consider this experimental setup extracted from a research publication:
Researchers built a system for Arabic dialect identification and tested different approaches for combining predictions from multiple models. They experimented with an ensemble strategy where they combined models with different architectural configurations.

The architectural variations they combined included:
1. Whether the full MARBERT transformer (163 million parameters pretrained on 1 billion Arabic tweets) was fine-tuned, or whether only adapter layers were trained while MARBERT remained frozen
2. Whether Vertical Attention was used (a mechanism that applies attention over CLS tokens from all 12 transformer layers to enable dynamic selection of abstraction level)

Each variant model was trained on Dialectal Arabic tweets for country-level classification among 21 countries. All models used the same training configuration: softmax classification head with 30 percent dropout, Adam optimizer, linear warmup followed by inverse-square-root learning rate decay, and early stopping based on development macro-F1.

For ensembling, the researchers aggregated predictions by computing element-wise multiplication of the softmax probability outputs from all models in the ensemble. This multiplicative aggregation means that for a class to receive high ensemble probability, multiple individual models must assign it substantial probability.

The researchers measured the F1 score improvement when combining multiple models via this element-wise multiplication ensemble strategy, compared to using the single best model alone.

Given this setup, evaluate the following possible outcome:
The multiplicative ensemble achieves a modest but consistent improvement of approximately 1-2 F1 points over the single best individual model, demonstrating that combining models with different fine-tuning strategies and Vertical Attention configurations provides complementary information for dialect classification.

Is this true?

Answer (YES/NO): YES